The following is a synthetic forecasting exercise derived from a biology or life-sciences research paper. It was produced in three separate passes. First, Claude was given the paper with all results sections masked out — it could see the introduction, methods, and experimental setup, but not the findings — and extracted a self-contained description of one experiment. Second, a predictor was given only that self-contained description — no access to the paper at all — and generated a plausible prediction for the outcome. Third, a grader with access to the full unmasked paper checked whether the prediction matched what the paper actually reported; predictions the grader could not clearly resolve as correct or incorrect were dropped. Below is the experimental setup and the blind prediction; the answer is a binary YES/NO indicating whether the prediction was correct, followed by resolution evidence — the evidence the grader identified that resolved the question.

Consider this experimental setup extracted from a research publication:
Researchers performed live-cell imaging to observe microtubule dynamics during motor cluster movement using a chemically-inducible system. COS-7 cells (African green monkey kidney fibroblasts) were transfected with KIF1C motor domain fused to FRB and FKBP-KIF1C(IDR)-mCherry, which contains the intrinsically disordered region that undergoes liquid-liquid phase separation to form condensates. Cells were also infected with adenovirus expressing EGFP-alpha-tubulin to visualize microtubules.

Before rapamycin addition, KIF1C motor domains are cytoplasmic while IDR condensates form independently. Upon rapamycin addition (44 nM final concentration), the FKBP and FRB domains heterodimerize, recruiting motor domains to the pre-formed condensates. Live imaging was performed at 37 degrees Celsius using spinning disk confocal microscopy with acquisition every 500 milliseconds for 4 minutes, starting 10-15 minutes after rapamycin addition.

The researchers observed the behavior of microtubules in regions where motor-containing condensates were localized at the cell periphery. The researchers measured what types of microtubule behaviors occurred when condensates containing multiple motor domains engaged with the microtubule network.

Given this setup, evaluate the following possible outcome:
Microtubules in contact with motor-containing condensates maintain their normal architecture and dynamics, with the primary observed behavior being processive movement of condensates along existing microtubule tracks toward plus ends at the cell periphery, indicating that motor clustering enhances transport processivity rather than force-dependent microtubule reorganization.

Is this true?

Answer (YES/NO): NO